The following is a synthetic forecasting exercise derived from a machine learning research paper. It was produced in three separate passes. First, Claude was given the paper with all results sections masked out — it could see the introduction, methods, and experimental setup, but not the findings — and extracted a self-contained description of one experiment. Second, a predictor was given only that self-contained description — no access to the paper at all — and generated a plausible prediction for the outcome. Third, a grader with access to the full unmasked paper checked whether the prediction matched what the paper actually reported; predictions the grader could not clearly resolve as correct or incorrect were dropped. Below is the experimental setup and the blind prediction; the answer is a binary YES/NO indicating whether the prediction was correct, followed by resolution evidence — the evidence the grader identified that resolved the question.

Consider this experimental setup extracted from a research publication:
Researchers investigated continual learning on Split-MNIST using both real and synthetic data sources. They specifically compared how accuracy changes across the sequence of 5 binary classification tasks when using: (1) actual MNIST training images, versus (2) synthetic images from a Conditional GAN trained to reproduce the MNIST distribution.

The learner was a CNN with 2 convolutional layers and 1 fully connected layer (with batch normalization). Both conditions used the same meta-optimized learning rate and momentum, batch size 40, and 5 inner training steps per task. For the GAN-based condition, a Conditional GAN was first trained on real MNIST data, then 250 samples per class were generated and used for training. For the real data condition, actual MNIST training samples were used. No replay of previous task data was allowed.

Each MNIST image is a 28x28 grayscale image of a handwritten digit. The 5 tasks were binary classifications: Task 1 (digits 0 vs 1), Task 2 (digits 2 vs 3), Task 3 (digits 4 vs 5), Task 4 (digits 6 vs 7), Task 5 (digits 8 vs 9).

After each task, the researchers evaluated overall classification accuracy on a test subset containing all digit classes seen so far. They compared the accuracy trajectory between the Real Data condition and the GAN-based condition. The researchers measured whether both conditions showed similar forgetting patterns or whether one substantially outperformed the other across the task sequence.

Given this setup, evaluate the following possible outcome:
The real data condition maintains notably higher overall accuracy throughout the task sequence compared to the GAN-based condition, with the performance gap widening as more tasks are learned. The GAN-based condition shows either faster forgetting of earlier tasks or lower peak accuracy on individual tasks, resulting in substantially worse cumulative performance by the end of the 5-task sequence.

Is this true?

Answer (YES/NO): NO